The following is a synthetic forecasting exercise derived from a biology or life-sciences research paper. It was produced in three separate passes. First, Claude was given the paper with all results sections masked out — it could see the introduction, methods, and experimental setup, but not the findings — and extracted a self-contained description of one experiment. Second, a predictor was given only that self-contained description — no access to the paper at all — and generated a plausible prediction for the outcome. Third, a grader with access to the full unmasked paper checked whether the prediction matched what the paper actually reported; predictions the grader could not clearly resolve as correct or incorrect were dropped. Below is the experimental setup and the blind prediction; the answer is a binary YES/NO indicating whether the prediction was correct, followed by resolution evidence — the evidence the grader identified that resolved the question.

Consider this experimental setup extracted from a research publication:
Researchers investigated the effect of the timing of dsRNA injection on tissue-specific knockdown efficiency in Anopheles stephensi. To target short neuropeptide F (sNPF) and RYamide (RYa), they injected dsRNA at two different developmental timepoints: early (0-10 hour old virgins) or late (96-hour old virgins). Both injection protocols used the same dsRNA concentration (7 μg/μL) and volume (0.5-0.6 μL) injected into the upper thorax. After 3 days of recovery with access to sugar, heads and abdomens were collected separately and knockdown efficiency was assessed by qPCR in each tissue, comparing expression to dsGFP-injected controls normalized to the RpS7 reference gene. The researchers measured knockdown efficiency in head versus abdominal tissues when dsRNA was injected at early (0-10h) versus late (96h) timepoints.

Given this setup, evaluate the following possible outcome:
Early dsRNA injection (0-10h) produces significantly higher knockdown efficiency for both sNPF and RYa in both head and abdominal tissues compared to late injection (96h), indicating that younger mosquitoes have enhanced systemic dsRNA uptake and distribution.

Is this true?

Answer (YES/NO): NO